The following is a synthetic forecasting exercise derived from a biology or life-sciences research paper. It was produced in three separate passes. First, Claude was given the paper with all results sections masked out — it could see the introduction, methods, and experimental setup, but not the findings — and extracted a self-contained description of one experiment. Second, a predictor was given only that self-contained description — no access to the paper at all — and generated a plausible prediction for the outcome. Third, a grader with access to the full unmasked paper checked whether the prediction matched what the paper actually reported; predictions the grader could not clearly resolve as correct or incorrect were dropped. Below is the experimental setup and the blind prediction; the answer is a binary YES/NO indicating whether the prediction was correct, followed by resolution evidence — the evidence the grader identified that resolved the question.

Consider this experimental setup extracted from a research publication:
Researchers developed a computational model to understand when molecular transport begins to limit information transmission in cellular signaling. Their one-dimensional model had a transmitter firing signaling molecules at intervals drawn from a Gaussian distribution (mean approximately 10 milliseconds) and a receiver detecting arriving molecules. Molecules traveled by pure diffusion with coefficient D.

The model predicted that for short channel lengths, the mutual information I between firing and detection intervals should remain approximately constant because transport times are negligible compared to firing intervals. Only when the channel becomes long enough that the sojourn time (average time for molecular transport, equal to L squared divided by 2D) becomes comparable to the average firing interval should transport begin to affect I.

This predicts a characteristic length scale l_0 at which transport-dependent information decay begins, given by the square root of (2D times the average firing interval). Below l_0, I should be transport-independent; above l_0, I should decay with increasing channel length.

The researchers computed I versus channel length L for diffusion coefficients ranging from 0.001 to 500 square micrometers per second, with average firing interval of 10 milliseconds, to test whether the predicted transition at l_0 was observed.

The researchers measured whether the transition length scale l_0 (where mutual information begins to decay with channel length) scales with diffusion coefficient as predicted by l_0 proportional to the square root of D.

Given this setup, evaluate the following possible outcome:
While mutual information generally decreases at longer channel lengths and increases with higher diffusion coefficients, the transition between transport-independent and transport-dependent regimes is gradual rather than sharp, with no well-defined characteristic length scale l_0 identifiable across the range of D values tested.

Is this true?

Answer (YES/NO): NO